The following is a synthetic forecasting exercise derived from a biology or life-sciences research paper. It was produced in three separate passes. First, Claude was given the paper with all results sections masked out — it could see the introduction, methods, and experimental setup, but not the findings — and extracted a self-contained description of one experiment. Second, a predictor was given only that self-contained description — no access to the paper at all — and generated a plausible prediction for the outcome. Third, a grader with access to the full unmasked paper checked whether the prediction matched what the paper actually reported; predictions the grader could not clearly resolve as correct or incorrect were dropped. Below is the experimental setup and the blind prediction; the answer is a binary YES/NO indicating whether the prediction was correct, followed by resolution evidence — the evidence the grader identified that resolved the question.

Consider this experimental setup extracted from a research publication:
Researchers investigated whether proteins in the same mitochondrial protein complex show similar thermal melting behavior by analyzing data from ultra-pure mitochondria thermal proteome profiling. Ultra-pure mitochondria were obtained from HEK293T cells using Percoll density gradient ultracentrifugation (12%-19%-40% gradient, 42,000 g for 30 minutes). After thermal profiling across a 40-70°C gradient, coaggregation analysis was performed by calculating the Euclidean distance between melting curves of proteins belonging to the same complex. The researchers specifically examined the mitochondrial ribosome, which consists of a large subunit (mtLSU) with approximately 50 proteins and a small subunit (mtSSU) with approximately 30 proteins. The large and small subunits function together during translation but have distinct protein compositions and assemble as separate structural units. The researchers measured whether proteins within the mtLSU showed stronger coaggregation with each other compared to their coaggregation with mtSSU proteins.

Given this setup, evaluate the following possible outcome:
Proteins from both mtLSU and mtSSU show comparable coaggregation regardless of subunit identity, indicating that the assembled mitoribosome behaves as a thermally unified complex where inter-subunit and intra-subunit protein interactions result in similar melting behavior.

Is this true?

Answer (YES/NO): YES